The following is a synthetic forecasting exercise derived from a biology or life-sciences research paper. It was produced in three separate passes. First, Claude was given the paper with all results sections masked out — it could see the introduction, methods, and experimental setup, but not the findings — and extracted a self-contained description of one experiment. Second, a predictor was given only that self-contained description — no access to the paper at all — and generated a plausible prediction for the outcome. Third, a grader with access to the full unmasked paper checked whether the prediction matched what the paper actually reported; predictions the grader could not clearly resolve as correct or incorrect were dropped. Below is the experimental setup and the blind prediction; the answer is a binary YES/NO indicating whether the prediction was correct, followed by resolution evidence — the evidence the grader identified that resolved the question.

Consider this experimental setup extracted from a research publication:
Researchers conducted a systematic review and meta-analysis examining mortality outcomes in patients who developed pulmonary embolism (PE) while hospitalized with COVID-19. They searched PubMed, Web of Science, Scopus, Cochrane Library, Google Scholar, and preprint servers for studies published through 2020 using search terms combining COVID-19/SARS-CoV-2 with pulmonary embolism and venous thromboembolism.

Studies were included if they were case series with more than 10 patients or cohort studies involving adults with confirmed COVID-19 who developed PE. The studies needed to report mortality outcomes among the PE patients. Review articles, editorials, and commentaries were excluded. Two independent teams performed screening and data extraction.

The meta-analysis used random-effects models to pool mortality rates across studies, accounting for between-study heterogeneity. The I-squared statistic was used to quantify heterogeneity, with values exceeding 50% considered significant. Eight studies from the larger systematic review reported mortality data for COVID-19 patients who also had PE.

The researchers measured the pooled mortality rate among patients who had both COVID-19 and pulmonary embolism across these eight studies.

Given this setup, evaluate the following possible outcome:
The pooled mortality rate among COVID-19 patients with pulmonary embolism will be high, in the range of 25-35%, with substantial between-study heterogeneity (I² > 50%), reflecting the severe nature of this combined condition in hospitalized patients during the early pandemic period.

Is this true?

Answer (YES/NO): NO